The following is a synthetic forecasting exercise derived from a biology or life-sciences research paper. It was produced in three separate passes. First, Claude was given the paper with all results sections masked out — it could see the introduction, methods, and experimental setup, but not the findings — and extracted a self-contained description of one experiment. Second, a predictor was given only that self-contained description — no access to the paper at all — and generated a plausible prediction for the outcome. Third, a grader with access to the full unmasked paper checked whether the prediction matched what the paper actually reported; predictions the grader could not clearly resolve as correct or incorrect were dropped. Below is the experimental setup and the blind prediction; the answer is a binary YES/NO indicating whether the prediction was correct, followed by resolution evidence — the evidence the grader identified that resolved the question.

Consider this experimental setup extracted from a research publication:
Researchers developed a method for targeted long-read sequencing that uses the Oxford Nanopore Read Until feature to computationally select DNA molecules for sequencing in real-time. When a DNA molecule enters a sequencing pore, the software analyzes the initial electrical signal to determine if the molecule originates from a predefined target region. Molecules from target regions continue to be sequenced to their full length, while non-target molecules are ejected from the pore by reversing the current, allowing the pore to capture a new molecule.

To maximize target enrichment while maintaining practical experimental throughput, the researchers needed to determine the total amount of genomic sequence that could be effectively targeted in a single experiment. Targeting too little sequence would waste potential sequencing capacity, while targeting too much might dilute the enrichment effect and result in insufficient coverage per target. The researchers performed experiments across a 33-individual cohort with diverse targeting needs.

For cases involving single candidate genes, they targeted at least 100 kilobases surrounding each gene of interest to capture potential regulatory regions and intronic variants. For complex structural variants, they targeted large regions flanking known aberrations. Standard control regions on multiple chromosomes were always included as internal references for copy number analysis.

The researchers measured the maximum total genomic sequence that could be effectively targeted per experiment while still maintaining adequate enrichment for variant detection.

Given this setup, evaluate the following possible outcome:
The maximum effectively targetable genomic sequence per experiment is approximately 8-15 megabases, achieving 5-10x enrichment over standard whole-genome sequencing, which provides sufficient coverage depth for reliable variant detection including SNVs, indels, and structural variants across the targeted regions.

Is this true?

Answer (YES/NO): NO